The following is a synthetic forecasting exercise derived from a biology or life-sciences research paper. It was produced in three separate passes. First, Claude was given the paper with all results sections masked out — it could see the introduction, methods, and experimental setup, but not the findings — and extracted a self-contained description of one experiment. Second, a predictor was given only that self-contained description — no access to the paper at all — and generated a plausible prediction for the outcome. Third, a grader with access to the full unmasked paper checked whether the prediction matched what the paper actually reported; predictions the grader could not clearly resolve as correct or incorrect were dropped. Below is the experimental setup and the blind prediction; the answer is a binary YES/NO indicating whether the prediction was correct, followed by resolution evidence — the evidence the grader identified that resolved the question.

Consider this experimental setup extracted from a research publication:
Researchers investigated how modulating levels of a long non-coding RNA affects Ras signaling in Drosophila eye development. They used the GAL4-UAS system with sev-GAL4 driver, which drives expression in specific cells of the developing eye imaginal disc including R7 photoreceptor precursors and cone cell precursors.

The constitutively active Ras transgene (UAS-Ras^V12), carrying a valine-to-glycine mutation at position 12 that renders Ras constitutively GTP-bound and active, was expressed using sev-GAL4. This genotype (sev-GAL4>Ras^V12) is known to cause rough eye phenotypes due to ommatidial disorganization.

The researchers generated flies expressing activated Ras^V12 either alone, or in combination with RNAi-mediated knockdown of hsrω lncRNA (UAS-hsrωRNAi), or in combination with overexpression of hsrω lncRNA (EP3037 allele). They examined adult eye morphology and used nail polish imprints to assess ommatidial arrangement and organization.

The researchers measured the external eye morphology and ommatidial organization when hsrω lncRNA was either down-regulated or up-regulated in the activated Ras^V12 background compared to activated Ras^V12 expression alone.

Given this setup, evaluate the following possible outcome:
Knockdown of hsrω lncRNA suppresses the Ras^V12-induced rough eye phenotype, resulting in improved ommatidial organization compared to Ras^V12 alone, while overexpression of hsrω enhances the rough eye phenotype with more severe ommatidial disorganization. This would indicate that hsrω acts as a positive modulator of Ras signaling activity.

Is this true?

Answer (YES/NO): NO